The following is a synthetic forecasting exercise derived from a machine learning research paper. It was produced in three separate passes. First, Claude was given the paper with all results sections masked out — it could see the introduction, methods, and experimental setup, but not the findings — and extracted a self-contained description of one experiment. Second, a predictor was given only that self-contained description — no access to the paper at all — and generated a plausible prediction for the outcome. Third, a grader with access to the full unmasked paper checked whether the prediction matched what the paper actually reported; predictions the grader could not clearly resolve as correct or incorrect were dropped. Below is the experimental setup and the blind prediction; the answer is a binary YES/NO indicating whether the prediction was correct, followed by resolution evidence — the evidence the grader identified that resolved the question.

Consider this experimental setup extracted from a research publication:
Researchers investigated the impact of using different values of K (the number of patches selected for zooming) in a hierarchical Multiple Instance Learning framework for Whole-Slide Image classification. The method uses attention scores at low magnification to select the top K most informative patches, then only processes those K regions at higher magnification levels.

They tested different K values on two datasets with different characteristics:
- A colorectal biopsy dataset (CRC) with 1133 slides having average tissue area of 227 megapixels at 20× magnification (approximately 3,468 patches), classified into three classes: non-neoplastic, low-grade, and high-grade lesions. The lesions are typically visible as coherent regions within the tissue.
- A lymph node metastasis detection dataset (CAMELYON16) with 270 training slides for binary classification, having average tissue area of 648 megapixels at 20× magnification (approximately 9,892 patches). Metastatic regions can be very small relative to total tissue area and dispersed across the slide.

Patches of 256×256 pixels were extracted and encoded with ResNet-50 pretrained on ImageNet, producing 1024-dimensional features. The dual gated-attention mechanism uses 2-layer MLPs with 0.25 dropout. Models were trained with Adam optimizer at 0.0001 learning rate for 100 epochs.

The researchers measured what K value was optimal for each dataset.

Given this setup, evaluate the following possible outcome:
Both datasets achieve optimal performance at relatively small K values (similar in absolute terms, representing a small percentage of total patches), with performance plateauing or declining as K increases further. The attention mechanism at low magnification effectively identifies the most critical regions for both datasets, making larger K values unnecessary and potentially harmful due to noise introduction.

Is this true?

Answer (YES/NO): NO